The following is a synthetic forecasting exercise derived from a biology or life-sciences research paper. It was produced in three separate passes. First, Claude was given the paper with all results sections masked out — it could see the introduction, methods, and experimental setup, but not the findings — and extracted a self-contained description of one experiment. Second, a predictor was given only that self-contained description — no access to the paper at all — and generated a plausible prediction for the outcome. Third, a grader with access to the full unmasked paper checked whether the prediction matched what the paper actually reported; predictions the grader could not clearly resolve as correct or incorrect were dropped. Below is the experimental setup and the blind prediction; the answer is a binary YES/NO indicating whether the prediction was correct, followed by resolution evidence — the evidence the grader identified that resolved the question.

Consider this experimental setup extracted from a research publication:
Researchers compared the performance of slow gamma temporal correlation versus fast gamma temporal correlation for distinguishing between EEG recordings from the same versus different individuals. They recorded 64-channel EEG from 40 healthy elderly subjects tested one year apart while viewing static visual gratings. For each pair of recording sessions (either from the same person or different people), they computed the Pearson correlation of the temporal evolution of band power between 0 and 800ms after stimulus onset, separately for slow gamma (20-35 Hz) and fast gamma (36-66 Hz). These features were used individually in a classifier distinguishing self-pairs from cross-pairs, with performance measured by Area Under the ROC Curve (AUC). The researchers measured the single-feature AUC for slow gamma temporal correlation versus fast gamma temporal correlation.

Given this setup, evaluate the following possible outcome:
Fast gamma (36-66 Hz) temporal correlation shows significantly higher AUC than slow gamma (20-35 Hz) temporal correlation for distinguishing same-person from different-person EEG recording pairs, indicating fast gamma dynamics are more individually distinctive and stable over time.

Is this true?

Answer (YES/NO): NO